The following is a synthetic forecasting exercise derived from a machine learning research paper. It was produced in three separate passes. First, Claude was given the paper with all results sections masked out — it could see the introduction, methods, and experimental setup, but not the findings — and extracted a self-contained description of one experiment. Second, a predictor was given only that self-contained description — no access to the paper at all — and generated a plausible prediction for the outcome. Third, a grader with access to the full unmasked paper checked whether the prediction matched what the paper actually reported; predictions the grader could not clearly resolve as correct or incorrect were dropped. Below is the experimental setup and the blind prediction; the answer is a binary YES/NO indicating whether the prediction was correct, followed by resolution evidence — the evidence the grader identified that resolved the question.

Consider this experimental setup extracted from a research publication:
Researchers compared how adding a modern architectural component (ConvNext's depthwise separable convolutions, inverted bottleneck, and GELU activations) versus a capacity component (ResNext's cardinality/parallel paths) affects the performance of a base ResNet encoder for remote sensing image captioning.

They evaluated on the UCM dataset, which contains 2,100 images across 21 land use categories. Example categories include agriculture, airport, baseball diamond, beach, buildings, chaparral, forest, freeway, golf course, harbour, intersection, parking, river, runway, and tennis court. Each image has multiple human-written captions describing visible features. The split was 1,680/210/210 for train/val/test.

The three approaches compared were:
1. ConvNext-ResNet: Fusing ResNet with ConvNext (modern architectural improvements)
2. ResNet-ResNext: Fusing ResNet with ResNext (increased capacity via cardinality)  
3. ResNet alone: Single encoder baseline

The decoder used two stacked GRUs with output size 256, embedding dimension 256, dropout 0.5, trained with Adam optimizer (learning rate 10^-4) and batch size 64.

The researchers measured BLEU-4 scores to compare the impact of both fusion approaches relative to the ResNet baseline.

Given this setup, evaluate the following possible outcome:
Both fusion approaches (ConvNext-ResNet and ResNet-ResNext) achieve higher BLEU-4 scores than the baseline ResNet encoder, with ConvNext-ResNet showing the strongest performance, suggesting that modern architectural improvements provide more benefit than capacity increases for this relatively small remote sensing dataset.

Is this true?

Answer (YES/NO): YES